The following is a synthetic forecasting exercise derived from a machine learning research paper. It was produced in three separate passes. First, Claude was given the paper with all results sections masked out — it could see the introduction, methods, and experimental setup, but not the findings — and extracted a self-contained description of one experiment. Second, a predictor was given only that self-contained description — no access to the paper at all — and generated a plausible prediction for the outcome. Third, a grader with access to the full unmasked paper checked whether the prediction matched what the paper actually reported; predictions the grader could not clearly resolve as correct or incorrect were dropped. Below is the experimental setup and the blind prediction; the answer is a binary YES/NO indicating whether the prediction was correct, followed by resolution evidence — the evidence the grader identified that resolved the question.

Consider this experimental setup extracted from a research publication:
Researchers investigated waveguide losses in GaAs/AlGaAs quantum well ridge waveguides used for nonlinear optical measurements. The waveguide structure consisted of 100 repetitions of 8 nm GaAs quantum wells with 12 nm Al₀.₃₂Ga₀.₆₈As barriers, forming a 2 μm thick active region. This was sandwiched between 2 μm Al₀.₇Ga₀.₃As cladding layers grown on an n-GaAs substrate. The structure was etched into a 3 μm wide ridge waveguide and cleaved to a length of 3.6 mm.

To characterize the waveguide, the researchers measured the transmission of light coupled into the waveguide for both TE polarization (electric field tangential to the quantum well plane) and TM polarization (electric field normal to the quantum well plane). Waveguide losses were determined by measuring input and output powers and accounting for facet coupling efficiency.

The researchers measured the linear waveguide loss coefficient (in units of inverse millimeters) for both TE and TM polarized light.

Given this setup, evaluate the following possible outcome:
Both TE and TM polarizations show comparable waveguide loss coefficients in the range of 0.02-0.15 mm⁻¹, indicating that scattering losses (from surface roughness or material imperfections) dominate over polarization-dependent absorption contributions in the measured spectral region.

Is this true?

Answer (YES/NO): NO